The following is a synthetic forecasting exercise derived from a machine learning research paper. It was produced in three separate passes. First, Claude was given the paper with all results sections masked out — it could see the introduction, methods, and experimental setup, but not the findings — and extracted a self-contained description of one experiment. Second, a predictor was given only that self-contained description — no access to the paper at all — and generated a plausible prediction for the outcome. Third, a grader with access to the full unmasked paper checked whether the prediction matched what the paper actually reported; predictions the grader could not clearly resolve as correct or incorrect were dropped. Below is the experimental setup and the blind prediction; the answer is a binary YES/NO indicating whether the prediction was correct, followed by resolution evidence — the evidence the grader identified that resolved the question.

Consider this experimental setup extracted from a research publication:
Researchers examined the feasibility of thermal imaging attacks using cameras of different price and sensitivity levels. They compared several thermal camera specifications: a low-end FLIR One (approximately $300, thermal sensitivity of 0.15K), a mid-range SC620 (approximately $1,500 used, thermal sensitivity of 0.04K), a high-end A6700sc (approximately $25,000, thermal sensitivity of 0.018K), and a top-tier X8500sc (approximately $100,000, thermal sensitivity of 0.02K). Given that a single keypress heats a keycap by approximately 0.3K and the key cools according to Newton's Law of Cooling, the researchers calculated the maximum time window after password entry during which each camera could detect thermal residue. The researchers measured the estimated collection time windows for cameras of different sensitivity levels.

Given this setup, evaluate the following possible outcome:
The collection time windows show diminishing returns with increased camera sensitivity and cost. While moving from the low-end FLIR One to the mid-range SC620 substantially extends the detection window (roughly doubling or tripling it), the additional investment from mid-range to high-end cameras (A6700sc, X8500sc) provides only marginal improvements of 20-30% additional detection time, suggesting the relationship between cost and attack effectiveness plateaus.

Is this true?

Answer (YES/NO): NO